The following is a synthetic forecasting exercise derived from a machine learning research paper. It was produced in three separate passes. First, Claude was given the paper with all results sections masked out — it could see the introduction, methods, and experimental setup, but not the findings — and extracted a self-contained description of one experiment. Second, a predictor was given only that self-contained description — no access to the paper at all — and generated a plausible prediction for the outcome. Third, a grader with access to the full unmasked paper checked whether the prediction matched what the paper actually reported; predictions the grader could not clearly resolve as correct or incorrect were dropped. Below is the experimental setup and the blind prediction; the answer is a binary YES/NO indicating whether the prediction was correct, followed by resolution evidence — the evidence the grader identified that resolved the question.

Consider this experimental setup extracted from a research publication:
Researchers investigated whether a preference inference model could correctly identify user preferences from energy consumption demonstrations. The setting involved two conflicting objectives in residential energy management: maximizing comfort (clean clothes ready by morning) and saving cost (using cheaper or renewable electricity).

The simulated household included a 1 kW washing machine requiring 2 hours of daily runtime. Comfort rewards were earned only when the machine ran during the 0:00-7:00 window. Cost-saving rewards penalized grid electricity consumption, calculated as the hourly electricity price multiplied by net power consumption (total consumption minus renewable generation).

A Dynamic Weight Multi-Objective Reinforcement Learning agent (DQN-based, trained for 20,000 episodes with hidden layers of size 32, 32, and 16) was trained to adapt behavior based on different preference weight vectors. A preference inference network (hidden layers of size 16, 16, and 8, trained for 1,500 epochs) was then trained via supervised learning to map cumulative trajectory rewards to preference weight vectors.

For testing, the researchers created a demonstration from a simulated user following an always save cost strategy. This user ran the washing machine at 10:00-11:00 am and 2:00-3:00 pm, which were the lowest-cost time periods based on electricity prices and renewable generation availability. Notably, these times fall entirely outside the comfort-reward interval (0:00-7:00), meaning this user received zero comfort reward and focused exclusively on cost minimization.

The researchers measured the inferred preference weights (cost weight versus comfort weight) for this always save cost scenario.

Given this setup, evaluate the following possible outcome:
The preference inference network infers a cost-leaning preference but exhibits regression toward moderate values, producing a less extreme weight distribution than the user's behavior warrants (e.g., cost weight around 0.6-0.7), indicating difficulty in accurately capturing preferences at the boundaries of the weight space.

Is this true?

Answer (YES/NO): NO